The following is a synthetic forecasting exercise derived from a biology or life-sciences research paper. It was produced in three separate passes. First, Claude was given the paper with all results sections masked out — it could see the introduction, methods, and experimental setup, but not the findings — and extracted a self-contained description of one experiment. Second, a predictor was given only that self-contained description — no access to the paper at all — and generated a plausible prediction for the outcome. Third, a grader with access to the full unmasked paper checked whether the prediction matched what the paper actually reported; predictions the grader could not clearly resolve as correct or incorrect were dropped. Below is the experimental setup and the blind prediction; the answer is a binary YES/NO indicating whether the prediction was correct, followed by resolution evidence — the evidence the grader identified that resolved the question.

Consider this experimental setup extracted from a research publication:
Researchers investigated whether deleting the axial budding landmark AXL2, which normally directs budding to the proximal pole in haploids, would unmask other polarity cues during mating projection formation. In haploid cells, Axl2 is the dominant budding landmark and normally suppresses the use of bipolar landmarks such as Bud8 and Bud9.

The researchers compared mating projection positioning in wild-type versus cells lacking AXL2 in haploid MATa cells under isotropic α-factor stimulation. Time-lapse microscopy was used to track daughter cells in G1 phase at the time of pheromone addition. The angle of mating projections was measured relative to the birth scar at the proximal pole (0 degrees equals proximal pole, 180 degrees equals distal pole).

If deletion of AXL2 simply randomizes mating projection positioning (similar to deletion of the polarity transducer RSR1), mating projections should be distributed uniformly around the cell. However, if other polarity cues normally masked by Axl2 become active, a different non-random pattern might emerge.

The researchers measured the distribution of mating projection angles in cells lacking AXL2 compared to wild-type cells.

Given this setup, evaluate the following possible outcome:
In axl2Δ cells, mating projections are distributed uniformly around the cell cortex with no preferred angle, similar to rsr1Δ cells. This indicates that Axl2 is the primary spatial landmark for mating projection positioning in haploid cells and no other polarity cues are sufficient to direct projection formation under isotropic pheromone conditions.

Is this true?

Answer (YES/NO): NO